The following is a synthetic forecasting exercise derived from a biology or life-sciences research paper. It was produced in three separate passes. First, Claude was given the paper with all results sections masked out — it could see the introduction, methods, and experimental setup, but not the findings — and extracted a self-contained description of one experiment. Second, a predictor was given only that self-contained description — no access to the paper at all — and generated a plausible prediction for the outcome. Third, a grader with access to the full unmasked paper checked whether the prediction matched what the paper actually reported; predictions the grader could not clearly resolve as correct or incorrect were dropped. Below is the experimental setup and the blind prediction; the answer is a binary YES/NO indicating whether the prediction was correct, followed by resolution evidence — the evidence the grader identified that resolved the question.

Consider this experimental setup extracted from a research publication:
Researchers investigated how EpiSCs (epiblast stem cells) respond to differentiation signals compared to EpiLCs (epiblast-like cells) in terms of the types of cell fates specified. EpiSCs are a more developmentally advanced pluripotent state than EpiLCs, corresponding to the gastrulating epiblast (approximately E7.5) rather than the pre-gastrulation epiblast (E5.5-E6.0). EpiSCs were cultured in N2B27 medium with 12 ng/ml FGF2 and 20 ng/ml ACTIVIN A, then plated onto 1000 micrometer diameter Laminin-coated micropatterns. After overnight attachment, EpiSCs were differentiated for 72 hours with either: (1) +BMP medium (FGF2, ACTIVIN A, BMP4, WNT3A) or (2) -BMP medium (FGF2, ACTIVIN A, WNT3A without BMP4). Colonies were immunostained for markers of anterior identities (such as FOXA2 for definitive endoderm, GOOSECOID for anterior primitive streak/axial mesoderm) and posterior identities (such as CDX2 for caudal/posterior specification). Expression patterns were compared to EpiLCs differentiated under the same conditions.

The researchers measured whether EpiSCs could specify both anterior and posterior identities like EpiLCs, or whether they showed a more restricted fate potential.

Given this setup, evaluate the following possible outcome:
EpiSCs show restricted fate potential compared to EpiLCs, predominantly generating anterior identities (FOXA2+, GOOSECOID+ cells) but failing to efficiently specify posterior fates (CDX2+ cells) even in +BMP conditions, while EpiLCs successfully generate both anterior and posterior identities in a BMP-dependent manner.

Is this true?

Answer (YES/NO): YES